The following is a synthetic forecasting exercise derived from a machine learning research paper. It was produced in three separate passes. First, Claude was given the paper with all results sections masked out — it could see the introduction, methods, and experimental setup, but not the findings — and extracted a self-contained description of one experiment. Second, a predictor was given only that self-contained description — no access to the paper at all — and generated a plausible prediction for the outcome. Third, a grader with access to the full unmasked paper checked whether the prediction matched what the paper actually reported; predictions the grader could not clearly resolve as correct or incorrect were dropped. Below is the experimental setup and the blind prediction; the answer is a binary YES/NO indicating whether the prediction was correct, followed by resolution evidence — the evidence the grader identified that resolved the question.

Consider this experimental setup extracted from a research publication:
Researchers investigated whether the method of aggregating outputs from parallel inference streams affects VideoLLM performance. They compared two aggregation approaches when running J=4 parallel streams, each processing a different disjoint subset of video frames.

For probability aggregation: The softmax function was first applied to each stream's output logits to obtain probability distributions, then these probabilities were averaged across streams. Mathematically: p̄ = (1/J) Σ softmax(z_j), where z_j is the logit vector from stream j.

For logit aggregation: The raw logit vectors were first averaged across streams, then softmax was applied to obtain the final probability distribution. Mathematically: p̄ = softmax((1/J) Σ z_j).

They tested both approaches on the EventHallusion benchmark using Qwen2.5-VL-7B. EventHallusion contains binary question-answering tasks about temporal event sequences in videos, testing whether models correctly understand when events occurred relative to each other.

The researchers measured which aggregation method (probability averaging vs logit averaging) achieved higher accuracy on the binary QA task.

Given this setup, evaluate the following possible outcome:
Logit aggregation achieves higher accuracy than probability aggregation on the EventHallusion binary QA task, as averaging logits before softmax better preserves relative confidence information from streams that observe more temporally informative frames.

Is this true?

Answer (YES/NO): NO